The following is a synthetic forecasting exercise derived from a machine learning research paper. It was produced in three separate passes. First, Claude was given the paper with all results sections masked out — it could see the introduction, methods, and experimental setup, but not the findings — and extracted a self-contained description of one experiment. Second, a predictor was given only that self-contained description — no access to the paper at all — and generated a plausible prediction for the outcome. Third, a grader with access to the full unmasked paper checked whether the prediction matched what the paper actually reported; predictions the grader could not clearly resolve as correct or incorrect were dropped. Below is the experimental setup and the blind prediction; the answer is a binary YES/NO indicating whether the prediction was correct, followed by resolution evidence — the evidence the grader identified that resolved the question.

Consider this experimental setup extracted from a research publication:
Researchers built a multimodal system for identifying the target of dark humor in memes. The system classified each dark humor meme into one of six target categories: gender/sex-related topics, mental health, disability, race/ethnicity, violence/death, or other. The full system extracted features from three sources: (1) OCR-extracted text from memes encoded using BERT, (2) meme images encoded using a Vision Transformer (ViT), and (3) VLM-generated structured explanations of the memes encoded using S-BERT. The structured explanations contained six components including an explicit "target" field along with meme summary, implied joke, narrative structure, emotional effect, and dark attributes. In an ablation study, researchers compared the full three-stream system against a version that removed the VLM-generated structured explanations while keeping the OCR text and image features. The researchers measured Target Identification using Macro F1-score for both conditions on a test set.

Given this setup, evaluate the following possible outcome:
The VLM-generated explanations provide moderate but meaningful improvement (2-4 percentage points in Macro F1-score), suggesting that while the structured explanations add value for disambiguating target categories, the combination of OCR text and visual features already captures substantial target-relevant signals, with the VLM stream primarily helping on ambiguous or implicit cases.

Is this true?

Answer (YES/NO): NO